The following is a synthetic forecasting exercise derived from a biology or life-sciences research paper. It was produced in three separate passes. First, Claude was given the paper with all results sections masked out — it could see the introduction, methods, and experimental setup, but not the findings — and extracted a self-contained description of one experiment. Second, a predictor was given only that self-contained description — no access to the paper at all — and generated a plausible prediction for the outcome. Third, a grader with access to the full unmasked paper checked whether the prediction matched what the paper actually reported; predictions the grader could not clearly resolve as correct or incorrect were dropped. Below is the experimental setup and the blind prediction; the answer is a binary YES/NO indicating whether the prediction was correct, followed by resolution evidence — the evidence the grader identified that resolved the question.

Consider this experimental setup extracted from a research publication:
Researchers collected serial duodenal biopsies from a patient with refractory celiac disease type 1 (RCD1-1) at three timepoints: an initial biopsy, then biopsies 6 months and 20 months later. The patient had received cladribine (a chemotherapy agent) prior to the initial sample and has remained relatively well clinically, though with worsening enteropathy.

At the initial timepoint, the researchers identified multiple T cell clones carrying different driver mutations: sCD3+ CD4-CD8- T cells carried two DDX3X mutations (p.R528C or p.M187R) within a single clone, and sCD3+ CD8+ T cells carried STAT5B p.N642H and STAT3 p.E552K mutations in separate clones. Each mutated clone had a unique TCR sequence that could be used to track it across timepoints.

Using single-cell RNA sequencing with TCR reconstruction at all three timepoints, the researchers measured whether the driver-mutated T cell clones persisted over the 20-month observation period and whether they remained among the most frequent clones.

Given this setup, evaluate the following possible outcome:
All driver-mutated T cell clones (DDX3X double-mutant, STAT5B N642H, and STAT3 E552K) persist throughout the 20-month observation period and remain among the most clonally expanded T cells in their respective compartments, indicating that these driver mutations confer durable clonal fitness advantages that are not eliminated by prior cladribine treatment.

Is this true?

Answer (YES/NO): YES